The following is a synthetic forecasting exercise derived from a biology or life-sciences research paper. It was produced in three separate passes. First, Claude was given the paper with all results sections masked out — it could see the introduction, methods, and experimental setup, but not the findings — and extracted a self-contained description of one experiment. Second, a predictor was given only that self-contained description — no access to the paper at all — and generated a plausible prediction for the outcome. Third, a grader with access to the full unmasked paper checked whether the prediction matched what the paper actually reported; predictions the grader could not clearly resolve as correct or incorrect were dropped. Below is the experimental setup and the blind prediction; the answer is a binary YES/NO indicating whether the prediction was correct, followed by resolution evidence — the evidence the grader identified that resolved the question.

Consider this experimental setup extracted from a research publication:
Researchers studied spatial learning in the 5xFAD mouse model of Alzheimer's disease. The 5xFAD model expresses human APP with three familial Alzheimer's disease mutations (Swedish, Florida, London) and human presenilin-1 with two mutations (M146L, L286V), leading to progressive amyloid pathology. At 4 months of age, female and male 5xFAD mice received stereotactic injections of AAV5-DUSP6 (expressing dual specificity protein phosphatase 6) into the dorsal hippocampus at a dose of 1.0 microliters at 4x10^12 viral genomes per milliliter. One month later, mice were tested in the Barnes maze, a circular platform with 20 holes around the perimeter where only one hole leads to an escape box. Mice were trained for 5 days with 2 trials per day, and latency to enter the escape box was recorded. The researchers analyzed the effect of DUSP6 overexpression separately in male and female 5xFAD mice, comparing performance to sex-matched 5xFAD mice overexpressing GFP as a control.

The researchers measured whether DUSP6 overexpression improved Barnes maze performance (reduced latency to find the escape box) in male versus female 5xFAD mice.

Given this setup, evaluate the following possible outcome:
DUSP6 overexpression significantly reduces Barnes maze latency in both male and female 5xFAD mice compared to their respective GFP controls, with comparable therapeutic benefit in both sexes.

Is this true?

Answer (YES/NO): NO